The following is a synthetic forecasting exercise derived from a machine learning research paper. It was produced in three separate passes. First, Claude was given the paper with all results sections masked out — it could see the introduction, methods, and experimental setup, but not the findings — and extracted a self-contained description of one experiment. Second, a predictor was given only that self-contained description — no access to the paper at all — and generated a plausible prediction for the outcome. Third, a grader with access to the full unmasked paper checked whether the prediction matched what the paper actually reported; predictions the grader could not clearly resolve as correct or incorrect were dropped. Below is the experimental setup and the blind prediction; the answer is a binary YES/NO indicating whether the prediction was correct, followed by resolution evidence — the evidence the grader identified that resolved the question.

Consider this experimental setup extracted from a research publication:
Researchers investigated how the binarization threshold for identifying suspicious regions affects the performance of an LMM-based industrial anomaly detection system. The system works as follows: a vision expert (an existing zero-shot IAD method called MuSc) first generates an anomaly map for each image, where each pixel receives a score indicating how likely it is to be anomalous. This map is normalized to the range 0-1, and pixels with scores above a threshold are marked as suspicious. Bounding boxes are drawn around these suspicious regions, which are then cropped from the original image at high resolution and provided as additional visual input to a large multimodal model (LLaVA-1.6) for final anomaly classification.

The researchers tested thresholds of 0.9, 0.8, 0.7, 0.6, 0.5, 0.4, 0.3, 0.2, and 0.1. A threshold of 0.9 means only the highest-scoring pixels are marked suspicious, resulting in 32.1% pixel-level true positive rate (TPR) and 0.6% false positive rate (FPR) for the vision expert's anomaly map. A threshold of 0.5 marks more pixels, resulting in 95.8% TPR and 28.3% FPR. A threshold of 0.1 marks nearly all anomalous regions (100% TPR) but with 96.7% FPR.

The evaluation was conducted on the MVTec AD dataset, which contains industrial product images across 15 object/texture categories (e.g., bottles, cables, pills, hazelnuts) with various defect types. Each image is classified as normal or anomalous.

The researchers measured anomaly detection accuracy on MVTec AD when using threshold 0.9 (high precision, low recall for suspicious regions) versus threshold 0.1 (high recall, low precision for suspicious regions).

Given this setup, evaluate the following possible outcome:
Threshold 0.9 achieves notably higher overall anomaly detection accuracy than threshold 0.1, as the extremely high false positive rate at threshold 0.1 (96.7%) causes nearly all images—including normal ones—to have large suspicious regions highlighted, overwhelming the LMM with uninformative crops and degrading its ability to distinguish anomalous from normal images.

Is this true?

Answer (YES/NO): NO